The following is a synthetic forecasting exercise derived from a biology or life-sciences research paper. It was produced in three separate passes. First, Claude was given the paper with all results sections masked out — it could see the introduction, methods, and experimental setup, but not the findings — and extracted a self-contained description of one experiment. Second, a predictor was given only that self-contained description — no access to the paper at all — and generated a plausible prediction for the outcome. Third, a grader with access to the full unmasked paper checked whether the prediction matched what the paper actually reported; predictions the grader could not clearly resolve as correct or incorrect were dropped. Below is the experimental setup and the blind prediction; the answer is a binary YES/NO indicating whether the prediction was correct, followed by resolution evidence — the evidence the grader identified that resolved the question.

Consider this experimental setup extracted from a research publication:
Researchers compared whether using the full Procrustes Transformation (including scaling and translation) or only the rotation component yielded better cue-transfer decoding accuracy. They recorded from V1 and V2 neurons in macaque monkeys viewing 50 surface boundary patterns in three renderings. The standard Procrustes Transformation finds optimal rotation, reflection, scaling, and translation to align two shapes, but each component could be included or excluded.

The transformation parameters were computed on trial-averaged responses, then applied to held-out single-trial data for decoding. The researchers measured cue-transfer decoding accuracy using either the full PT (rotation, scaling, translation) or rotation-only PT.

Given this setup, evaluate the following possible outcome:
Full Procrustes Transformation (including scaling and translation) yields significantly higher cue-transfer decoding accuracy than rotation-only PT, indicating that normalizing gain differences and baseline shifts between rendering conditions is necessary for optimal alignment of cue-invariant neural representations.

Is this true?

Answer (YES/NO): NO